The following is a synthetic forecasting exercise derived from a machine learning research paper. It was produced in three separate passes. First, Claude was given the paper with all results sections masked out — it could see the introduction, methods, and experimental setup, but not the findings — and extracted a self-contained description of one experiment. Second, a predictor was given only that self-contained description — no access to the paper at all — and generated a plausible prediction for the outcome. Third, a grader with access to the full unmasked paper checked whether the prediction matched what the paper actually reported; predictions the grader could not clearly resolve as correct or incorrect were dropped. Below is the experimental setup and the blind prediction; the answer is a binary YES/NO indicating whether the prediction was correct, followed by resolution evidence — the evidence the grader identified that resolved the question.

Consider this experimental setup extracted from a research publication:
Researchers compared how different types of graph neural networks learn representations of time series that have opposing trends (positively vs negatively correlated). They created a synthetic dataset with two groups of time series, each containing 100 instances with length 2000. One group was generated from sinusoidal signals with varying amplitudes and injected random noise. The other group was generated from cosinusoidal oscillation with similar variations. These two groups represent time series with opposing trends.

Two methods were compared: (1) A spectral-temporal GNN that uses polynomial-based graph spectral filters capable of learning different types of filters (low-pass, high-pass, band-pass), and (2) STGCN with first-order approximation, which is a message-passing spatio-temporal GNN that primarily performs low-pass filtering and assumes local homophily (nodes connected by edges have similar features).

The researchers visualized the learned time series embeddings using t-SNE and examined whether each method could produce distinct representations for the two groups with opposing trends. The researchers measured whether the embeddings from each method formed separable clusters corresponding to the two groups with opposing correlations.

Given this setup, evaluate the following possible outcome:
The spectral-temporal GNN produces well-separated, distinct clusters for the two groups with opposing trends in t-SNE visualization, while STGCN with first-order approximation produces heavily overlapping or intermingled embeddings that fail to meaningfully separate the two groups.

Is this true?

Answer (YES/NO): YES